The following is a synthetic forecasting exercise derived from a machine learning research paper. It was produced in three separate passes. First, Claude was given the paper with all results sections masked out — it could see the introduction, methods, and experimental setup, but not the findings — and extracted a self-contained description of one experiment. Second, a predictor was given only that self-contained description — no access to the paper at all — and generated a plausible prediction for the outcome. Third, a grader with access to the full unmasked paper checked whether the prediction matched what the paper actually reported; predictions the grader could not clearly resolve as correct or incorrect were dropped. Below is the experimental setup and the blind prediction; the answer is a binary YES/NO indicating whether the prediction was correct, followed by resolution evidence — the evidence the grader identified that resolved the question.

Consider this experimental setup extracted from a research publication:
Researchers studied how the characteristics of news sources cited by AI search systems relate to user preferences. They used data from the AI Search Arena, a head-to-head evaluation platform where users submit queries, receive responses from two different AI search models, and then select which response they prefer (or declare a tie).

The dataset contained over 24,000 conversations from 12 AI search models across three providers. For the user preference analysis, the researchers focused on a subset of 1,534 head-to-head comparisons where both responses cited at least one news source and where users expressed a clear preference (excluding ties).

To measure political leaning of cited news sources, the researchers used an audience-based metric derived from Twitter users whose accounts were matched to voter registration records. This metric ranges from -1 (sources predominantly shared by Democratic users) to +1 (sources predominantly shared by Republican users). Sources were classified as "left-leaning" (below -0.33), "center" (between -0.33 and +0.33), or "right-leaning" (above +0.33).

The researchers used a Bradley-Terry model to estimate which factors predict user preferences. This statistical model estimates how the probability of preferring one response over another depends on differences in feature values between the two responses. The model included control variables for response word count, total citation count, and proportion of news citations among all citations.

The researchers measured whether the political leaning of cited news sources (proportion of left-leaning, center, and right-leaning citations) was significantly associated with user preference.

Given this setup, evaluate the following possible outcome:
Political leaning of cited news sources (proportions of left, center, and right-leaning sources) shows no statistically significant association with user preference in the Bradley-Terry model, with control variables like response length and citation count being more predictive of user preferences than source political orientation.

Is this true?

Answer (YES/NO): NO